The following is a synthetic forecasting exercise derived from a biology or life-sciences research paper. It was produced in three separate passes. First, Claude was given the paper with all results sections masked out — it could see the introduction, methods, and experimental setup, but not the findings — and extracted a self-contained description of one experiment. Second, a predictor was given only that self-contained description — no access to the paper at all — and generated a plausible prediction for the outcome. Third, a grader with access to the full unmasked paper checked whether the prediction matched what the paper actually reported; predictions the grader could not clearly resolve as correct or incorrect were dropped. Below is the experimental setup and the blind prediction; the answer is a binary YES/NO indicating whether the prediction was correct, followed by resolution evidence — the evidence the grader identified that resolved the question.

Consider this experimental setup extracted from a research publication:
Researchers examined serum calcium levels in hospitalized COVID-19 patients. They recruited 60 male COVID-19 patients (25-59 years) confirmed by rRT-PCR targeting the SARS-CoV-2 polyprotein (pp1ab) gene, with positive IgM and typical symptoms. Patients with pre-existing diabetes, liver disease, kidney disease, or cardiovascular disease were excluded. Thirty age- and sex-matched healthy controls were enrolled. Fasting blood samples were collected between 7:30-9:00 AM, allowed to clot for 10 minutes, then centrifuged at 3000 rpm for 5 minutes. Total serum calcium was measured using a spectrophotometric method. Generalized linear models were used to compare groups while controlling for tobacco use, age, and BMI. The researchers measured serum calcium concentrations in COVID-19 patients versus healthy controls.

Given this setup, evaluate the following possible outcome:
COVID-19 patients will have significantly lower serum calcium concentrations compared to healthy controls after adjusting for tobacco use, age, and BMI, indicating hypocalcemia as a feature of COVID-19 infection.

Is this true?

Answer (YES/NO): YES